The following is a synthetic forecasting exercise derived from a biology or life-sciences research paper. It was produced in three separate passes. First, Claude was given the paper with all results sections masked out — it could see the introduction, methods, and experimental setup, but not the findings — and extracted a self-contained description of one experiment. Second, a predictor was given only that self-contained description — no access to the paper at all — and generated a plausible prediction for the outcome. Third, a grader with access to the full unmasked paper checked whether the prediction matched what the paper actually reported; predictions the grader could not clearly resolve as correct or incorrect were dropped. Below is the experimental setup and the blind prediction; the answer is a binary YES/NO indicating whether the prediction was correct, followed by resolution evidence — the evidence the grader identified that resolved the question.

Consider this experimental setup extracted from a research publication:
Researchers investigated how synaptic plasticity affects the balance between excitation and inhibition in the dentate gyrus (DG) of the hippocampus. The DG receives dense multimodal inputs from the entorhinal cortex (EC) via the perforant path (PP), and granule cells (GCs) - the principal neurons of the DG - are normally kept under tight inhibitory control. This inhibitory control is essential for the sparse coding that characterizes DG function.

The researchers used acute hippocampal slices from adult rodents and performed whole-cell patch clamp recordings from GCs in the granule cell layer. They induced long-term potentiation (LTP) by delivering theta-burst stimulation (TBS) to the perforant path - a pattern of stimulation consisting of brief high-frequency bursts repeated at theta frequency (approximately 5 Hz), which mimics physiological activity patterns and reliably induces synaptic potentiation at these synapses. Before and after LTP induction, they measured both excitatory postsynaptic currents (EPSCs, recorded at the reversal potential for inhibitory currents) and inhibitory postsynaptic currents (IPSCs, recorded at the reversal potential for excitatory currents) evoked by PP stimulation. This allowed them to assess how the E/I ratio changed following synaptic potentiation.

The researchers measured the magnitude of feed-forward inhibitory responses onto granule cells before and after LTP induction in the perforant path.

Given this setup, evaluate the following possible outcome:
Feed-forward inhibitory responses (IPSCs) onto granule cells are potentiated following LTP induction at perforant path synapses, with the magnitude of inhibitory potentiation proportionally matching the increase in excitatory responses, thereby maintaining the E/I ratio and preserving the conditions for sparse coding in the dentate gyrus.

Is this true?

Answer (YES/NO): NO